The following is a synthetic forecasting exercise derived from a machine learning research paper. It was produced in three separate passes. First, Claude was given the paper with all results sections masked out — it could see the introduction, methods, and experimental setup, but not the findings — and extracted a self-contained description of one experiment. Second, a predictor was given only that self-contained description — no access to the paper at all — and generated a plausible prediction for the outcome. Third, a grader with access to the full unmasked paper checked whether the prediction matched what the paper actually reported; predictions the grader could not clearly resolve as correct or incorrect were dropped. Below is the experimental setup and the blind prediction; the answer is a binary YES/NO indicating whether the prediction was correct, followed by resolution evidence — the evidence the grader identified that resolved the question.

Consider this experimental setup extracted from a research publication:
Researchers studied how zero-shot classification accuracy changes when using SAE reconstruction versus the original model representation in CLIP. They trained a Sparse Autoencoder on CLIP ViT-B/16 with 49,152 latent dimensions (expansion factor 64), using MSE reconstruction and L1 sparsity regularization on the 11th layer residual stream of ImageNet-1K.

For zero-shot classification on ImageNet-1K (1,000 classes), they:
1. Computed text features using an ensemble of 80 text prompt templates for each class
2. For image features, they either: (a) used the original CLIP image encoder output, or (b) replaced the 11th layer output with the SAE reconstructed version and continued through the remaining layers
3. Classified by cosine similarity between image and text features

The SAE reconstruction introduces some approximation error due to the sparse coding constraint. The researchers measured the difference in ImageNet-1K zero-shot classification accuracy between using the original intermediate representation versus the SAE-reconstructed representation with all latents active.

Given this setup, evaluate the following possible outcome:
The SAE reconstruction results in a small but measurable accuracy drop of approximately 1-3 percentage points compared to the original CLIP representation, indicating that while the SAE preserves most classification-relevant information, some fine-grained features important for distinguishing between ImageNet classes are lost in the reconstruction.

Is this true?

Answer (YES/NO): NO